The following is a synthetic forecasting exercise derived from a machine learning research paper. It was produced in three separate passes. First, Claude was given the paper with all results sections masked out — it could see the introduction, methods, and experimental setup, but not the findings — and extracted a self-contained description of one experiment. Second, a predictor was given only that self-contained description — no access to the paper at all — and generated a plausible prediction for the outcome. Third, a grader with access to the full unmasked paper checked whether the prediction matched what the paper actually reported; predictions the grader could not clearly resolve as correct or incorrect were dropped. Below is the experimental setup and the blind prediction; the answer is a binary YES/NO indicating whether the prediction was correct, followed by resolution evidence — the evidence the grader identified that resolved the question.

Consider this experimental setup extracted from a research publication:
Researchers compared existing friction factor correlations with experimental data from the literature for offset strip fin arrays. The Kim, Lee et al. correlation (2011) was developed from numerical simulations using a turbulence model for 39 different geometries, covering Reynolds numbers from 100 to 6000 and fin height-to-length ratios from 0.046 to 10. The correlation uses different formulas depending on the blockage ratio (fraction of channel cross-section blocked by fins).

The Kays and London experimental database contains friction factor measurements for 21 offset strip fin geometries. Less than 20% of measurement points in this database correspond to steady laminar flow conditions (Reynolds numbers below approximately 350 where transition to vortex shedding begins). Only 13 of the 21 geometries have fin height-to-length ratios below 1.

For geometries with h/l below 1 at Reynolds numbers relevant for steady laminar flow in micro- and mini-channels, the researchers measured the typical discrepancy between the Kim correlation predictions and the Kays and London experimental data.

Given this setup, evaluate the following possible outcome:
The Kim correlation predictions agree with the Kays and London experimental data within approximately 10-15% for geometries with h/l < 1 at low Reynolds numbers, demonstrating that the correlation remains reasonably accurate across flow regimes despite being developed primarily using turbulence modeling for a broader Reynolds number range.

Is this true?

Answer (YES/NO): NO